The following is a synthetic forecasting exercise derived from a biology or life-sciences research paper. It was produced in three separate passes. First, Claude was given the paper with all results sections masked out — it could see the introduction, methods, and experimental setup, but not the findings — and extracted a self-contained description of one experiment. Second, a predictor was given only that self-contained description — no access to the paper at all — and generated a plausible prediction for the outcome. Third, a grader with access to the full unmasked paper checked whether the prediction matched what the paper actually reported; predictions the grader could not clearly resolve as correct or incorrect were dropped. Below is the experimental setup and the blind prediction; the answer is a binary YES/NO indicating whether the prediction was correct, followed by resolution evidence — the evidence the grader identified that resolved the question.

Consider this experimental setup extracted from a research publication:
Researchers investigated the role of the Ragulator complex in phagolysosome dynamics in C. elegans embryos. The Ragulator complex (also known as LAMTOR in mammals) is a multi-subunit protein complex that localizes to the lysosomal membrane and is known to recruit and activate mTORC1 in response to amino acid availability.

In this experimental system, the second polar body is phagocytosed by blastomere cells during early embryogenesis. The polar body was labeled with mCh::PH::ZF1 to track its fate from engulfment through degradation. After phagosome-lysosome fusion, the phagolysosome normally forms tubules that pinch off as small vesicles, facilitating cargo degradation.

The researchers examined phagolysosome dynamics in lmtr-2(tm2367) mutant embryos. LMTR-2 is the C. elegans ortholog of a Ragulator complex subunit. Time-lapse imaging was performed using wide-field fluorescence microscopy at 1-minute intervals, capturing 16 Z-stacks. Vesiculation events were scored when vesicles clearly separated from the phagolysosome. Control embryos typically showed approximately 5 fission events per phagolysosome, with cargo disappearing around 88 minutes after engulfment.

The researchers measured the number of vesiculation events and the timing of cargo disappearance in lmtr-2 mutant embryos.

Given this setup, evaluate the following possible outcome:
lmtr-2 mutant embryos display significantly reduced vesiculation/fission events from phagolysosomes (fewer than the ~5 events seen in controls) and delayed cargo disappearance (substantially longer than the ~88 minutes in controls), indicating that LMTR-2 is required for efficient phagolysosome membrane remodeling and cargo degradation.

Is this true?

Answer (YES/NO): YES